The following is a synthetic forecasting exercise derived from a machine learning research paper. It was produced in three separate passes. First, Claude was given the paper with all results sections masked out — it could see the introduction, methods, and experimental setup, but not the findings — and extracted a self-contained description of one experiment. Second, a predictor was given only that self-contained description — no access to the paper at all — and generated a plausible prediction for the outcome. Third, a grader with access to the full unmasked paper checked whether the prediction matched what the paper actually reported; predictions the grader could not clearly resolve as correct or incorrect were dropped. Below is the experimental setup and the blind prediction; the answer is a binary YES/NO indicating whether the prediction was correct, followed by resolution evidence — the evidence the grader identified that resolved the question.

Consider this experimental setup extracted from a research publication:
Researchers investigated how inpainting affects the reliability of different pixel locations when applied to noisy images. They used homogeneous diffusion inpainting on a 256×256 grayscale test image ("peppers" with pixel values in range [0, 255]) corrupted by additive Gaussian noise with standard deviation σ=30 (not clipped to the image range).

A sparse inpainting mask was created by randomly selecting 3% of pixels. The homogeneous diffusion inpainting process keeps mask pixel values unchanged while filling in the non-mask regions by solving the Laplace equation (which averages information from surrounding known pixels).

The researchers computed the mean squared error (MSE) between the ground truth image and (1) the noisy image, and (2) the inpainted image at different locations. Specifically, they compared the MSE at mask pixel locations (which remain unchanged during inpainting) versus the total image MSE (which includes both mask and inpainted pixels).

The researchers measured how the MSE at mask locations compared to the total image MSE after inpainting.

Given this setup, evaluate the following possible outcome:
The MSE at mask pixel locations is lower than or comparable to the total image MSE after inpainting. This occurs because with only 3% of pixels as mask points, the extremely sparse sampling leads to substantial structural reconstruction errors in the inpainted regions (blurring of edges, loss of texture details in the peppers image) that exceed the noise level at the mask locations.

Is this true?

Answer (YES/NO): NO